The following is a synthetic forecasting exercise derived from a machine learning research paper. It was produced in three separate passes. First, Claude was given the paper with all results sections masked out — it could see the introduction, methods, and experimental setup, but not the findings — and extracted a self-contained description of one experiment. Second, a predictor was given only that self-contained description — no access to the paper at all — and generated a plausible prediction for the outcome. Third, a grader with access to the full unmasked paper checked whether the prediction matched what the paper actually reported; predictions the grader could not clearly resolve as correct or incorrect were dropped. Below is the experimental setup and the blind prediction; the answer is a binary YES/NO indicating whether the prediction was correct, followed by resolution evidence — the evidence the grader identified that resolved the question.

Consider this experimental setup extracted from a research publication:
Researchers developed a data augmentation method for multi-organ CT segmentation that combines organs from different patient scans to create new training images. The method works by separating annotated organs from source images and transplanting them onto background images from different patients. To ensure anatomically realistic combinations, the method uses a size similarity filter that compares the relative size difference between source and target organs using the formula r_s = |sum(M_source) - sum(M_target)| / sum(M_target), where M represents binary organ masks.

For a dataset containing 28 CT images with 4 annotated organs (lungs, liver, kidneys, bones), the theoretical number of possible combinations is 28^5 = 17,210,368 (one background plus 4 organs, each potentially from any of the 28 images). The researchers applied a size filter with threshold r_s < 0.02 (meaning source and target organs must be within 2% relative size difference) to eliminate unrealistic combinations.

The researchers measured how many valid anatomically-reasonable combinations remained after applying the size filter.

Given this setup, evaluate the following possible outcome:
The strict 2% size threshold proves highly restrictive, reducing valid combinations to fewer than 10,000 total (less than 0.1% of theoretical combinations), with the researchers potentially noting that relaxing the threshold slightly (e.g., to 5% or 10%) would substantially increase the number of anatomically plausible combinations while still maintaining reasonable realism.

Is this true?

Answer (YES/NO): NO